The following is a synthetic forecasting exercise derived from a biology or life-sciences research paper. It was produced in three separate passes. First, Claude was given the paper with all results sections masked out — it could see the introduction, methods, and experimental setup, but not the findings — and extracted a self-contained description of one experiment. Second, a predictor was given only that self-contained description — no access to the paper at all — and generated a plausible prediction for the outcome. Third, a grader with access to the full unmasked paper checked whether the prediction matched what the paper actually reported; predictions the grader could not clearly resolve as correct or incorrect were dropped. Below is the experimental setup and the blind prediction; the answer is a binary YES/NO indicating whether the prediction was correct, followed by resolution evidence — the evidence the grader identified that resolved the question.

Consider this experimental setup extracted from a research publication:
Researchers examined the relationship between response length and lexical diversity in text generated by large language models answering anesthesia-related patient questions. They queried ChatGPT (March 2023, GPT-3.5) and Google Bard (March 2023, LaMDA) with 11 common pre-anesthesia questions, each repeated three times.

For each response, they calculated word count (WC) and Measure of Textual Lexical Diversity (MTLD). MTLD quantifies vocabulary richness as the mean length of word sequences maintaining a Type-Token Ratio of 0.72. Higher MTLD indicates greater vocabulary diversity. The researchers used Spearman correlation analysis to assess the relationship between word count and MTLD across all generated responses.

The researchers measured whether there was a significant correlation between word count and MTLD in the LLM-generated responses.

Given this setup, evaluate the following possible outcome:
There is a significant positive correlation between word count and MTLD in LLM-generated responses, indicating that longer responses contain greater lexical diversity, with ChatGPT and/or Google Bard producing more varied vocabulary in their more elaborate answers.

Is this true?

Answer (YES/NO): NO